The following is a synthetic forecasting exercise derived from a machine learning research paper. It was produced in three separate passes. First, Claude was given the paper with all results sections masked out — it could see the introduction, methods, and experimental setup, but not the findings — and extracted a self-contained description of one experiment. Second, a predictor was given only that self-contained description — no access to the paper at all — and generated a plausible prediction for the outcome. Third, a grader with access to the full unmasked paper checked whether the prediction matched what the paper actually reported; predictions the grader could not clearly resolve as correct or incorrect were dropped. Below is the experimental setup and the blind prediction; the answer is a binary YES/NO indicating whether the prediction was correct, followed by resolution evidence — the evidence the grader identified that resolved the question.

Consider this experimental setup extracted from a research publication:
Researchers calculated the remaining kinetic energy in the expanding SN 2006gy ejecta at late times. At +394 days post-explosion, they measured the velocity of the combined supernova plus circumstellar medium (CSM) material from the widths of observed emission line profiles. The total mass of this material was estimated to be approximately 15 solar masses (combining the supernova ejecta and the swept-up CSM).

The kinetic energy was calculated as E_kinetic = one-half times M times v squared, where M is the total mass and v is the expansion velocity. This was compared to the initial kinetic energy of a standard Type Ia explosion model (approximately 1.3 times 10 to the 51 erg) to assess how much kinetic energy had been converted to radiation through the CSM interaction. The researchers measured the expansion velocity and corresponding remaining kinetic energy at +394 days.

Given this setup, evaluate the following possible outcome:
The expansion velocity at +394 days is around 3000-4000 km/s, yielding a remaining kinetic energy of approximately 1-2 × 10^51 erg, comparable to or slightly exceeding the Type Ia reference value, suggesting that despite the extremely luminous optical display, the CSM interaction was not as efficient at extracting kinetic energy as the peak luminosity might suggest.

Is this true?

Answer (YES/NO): NO